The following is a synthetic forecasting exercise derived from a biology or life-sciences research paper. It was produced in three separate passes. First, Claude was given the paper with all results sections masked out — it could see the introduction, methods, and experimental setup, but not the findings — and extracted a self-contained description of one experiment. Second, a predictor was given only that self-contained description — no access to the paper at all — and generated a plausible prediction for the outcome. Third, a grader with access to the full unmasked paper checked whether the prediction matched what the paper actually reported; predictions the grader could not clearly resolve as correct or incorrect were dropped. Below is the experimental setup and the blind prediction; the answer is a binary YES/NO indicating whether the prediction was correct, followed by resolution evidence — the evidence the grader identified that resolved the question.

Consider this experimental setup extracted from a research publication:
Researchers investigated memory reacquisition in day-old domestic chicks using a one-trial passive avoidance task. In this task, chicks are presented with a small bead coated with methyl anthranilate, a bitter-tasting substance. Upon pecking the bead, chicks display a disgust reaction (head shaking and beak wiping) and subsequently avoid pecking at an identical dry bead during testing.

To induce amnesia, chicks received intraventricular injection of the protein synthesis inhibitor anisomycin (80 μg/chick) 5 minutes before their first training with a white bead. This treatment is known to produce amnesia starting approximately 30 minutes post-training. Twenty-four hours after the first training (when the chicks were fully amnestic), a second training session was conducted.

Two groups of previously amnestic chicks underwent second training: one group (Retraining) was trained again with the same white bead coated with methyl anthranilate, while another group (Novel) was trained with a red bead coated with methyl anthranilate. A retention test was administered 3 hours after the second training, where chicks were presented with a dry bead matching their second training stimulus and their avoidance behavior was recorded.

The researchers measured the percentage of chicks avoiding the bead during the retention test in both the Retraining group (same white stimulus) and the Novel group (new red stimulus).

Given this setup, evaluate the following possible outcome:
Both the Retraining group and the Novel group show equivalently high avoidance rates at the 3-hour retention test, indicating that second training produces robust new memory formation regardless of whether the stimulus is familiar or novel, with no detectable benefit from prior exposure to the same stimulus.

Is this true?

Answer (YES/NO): NO